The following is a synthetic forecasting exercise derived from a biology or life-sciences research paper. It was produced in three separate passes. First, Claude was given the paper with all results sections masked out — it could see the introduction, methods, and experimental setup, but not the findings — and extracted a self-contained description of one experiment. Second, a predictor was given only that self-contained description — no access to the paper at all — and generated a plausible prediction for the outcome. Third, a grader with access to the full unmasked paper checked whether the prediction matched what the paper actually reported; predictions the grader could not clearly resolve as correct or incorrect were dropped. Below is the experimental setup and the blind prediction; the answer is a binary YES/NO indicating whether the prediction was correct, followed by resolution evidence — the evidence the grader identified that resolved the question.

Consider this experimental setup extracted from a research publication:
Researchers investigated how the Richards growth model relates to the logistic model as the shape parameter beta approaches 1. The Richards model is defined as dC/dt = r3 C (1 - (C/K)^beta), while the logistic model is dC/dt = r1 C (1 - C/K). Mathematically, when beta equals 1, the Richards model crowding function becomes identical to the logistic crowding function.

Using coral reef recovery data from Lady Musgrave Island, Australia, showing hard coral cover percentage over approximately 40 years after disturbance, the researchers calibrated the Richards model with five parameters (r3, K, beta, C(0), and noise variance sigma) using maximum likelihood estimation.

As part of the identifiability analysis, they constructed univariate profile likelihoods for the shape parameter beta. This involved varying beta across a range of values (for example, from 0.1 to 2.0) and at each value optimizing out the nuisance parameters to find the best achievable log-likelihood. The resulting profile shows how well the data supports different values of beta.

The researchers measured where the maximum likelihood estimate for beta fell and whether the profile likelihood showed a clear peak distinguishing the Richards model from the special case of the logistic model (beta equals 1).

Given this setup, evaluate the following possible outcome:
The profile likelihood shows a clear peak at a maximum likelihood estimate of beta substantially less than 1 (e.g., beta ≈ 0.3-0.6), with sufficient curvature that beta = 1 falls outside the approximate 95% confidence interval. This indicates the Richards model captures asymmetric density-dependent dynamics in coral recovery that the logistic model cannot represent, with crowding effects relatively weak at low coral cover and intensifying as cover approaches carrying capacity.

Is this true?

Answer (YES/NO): NO